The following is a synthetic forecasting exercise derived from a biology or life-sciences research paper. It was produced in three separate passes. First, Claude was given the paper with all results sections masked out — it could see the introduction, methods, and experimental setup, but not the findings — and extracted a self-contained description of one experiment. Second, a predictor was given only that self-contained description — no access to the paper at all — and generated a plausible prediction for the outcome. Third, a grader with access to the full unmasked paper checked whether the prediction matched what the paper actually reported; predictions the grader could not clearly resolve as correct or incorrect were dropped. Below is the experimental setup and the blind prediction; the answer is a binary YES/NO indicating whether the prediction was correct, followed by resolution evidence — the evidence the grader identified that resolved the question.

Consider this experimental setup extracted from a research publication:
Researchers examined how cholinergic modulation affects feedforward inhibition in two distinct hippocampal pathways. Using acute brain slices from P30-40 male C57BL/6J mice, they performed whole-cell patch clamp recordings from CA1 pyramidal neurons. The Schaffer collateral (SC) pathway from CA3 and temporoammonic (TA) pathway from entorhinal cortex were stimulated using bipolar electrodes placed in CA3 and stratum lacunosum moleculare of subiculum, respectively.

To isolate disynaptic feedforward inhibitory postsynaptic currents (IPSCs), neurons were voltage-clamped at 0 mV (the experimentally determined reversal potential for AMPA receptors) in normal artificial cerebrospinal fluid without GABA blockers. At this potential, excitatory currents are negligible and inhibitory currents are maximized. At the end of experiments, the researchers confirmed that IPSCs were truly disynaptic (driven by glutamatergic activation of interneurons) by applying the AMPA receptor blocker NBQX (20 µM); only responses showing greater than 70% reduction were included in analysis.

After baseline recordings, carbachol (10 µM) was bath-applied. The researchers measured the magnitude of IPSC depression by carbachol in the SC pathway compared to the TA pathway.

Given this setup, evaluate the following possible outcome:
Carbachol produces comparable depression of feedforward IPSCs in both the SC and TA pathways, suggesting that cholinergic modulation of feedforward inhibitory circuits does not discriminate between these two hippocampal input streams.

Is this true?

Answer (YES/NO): NO